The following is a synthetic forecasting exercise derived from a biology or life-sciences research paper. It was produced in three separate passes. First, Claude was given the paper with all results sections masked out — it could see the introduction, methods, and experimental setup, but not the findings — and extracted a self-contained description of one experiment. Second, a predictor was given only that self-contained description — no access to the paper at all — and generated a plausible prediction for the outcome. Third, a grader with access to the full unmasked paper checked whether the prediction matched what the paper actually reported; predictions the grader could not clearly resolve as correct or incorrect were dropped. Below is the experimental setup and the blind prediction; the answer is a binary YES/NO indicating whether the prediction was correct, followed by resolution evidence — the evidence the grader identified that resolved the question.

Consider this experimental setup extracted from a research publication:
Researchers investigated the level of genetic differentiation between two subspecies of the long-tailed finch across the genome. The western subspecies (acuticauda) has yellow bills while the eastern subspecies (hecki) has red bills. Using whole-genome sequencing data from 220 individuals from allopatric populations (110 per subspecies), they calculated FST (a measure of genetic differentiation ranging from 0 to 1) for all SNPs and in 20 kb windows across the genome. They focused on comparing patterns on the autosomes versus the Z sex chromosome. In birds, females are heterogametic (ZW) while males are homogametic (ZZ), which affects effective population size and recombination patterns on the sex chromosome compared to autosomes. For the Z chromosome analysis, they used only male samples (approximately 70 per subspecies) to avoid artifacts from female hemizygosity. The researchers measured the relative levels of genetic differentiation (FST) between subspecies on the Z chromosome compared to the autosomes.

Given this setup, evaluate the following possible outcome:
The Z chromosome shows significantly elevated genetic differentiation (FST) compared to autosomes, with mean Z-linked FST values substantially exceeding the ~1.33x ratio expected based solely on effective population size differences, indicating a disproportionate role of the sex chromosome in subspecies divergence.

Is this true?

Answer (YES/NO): YES